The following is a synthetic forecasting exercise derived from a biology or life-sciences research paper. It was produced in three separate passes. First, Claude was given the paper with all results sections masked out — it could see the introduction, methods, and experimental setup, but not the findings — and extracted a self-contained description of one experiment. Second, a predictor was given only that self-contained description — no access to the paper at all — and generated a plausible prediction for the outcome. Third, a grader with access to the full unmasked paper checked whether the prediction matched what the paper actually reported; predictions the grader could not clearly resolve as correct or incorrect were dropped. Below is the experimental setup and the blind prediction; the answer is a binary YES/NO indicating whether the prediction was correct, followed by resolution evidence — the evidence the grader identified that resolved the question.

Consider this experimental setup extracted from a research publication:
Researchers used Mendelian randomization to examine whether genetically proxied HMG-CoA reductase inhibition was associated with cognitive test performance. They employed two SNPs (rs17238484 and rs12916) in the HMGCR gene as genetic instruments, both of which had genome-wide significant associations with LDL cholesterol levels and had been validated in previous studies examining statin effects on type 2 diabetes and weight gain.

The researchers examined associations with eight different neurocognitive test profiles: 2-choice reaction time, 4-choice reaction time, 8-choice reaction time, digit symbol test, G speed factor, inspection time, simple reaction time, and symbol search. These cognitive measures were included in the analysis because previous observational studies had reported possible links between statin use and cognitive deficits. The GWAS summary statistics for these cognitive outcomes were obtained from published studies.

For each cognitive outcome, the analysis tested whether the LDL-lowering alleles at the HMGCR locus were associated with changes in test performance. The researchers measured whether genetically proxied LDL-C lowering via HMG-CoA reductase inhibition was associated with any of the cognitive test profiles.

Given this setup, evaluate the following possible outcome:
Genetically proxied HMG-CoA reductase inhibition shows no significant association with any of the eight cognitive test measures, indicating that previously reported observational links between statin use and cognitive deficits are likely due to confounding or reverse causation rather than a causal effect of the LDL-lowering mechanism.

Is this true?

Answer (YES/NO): YES